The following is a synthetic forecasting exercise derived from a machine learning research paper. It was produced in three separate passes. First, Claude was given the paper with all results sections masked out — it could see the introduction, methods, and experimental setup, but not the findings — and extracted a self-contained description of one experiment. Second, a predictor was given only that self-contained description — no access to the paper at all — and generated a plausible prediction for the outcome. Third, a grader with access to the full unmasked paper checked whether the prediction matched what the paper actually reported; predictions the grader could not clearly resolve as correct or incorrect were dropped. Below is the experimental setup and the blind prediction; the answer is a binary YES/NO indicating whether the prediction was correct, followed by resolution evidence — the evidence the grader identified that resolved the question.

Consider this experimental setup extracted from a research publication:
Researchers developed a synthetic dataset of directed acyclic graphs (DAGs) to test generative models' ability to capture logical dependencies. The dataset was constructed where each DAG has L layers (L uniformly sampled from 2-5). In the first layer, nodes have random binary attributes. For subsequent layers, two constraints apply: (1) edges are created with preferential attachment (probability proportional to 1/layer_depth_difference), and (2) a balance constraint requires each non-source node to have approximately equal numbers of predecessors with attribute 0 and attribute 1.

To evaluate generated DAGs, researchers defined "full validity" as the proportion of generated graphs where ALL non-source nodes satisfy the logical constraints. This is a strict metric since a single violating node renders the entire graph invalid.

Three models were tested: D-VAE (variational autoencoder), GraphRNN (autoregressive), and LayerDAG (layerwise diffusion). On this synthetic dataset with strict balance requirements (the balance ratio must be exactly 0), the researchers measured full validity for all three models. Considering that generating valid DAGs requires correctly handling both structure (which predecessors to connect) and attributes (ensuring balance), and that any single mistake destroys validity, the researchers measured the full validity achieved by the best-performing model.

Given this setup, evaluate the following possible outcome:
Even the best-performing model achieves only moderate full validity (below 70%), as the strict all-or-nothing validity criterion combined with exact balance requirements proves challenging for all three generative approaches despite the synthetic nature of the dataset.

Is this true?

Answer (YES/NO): YES